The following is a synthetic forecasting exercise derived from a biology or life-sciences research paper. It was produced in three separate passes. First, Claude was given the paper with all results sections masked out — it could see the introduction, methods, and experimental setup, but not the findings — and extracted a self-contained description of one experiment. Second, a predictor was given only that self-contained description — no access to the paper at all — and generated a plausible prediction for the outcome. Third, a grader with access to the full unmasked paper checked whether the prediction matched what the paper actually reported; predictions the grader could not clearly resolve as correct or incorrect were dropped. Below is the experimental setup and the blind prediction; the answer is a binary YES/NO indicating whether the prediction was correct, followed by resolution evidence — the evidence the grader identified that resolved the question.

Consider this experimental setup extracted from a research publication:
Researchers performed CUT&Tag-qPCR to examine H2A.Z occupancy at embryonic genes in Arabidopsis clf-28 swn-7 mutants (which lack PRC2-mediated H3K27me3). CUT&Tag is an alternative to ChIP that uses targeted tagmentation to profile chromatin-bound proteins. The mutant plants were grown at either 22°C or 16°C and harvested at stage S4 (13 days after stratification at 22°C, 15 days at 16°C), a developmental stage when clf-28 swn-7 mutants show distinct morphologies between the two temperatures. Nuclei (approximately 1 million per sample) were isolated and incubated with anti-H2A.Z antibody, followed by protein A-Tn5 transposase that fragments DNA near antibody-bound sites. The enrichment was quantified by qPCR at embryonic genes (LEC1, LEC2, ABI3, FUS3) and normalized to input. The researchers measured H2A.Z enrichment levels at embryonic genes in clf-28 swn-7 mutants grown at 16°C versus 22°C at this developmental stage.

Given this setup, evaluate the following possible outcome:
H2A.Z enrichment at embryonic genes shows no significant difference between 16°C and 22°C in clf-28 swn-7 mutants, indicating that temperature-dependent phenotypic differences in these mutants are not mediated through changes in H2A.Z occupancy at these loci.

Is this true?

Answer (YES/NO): NO